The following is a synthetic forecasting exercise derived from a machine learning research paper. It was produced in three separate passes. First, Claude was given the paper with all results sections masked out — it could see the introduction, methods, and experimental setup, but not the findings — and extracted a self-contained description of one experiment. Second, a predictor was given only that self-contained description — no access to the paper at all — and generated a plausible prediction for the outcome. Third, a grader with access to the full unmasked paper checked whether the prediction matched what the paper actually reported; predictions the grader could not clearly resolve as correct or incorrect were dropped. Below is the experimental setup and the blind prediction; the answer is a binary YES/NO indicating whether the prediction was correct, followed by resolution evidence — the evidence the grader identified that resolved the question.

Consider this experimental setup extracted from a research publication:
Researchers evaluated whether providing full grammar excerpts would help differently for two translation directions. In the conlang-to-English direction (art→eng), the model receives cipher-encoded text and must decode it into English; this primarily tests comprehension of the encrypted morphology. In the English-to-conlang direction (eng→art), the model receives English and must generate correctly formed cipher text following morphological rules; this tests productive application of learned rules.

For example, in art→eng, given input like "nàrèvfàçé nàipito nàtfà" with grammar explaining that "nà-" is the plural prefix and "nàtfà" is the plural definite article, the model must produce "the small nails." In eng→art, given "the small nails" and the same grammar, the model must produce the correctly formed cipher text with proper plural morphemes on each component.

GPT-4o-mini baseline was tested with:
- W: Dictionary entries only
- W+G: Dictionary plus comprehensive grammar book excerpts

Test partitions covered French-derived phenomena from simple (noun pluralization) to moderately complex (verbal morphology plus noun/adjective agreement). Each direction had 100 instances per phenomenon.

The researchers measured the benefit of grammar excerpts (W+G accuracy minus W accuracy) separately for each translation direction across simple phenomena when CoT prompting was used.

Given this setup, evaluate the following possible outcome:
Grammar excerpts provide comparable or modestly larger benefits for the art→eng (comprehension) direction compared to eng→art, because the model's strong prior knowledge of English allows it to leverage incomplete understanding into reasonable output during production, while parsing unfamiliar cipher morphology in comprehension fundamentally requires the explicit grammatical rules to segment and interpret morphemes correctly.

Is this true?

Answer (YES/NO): NO